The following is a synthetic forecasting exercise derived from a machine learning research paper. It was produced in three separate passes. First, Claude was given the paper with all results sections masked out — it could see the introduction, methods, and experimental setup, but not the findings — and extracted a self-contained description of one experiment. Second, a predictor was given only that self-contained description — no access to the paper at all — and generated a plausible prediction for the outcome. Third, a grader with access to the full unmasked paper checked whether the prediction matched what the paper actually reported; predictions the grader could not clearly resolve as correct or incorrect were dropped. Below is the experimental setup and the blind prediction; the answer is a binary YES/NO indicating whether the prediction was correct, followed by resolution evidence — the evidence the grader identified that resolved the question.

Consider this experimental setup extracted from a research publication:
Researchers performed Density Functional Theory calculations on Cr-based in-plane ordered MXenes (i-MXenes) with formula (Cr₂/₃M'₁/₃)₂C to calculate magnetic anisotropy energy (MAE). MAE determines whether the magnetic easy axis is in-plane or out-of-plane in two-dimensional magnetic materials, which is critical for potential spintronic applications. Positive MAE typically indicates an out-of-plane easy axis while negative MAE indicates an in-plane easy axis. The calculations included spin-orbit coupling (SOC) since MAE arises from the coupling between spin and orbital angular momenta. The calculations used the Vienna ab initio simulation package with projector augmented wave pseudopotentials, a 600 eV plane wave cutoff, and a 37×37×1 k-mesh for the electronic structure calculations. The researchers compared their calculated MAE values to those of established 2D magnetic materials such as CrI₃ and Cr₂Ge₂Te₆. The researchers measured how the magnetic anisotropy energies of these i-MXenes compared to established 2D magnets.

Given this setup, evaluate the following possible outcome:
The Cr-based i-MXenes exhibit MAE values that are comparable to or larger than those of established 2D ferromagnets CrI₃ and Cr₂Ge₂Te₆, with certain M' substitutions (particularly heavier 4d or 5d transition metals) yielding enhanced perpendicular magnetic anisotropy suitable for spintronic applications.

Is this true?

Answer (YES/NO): NO